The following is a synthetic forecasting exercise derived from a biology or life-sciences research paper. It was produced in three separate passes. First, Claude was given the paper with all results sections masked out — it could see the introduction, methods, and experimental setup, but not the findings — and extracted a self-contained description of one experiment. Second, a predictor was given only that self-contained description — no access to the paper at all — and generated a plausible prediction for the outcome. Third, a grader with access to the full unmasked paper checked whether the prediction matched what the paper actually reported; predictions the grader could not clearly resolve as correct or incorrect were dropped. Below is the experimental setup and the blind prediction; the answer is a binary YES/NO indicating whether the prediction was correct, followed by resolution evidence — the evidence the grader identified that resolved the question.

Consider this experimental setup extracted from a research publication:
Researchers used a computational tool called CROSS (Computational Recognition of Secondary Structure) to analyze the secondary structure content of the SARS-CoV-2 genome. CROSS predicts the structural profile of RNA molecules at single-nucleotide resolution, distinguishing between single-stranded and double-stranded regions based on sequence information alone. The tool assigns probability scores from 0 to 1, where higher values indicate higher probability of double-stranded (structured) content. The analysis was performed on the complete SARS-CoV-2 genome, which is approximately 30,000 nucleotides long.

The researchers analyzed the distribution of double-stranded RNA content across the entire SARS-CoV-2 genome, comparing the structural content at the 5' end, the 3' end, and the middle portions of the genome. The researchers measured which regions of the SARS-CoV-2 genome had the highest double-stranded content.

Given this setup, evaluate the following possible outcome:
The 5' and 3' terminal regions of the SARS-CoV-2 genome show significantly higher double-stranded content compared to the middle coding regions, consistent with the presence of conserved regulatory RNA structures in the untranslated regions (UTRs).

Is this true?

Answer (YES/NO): NO